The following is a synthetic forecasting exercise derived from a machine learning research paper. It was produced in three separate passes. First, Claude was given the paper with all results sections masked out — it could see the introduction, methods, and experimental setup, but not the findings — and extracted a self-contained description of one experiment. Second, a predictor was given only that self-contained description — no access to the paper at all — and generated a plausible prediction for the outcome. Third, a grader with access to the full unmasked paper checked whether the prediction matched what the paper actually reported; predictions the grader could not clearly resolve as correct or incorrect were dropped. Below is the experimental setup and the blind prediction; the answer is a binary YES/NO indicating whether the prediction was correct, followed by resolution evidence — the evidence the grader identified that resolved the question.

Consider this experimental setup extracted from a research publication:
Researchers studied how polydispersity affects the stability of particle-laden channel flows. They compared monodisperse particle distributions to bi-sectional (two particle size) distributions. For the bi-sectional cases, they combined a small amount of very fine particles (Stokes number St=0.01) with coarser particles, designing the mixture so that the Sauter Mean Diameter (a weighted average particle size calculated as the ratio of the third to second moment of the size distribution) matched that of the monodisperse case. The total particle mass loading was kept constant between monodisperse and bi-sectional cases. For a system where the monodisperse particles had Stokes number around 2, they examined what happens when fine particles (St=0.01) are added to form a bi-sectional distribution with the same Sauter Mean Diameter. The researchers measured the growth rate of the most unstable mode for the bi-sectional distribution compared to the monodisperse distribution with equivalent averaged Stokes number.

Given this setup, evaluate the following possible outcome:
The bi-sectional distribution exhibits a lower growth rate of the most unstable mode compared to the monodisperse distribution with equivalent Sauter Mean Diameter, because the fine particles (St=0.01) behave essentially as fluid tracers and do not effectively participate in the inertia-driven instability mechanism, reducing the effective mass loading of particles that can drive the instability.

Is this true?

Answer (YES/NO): NO